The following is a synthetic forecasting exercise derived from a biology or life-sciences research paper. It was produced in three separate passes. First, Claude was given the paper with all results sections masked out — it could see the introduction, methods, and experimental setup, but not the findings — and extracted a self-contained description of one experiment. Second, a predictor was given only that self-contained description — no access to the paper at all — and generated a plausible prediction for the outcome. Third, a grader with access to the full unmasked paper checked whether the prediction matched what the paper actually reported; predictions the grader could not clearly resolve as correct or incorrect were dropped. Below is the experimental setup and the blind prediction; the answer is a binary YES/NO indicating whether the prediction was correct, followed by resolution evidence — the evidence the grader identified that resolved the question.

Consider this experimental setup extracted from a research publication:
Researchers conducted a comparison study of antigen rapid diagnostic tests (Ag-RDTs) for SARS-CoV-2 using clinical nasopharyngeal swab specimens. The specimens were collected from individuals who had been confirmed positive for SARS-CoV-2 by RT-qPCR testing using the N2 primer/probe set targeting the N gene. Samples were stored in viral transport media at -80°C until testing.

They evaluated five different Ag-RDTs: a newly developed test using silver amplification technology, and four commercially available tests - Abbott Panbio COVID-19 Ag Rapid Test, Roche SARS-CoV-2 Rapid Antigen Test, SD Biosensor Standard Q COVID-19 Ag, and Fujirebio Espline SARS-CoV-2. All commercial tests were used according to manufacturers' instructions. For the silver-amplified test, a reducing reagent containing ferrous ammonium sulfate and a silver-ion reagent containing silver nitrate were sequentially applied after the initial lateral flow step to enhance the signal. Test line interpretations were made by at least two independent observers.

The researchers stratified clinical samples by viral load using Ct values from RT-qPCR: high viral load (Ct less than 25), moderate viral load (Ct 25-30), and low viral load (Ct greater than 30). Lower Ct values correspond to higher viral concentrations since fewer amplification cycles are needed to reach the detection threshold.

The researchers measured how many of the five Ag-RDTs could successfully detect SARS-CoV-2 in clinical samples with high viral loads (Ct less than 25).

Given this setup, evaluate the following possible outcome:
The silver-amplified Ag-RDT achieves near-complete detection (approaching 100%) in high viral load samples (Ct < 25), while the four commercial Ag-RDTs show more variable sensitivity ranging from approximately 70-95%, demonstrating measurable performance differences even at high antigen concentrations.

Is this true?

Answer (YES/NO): NO